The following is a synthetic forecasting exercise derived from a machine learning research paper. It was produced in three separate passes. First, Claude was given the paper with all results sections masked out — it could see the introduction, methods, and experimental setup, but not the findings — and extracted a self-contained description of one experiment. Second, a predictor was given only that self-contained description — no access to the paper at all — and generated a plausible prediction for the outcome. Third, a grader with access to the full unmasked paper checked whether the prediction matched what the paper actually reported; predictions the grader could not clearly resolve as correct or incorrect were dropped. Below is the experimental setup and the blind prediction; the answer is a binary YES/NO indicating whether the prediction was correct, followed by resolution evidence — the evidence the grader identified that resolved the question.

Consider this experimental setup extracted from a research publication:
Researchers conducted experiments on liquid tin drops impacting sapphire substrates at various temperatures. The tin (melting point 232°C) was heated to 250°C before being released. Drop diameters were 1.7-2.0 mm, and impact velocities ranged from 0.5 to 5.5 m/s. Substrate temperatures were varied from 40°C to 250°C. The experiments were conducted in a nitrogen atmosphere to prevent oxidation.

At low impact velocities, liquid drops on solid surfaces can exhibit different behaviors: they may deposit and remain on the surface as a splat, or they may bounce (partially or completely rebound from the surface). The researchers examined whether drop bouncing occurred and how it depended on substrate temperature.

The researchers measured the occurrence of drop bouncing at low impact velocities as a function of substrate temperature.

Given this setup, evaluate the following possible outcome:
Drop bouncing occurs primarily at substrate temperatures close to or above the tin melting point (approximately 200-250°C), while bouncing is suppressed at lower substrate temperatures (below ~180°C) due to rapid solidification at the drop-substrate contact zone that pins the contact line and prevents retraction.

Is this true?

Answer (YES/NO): NO